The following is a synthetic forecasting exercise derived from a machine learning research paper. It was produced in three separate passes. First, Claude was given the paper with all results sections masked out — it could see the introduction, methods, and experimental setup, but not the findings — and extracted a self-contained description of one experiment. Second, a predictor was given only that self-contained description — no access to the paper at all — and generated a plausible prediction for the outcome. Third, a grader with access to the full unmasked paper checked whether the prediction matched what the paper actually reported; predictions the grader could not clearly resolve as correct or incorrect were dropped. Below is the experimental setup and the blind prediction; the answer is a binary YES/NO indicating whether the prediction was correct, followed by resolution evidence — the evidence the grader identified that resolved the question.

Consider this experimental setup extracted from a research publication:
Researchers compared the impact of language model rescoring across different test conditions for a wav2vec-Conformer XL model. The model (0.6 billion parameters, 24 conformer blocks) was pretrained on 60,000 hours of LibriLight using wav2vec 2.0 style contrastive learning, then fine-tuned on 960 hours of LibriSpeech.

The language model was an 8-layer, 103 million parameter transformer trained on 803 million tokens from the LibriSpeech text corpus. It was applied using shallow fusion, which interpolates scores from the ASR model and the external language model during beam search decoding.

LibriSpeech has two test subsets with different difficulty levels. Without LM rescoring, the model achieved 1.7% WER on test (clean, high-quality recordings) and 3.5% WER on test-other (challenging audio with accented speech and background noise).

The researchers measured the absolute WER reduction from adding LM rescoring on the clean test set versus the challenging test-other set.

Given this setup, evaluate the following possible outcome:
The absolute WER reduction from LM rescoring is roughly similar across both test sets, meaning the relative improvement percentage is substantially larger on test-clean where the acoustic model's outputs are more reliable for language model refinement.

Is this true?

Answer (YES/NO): NO